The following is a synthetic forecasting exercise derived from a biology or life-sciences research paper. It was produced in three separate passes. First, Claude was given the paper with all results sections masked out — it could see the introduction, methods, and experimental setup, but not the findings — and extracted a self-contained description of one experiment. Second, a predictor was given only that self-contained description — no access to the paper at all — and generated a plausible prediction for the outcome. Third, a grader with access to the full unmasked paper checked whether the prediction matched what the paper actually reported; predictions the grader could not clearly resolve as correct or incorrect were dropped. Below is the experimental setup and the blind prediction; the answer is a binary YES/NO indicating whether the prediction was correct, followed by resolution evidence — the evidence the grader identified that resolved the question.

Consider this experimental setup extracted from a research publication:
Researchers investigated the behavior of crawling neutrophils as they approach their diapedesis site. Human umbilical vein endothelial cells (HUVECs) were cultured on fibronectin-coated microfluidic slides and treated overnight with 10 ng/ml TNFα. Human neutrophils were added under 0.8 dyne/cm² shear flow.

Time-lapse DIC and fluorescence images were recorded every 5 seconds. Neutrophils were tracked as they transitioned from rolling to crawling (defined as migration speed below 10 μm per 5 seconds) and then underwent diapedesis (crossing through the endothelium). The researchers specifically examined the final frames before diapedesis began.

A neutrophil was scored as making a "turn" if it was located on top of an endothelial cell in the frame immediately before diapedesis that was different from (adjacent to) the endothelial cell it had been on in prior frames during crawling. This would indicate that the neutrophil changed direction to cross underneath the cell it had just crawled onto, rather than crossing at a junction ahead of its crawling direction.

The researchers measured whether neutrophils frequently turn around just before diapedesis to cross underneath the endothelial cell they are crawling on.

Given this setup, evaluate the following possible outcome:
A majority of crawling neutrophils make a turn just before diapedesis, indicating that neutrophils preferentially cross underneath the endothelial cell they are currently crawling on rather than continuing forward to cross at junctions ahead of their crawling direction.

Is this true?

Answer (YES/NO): NO